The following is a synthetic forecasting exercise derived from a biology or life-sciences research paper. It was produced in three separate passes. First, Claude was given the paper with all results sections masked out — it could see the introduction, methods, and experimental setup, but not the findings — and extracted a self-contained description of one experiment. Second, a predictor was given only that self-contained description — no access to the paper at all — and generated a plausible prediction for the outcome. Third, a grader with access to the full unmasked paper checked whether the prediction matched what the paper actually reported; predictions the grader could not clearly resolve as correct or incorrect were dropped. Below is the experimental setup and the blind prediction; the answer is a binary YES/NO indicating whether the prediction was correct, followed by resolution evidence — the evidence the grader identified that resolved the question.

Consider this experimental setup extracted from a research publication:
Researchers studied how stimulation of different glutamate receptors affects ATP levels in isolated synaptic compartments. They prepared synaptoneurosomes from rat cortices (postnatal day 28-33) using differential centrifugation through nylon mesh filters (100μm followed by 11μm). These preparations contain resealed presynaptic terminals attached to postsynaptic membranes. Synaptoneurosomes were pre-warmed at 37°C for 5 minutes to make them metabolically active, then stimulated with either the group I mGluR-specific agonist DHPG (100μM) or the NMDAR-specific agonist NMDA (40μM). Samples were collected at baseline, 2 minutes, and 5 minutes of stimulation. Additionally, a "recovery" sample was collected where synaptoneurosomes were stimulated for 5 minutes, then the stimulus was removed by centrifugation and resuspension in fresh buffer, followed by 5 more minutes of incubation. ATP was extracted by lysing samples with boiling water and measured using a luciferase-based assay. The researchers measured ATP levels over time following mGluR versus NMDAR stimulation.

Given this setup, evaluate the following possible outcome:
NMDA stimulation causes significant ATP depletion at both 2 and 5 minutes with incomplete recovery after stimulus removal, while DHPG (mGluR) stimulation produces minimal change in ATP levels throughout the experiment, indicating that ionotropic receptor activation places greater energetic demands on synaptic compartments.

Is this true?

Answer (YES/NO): NO